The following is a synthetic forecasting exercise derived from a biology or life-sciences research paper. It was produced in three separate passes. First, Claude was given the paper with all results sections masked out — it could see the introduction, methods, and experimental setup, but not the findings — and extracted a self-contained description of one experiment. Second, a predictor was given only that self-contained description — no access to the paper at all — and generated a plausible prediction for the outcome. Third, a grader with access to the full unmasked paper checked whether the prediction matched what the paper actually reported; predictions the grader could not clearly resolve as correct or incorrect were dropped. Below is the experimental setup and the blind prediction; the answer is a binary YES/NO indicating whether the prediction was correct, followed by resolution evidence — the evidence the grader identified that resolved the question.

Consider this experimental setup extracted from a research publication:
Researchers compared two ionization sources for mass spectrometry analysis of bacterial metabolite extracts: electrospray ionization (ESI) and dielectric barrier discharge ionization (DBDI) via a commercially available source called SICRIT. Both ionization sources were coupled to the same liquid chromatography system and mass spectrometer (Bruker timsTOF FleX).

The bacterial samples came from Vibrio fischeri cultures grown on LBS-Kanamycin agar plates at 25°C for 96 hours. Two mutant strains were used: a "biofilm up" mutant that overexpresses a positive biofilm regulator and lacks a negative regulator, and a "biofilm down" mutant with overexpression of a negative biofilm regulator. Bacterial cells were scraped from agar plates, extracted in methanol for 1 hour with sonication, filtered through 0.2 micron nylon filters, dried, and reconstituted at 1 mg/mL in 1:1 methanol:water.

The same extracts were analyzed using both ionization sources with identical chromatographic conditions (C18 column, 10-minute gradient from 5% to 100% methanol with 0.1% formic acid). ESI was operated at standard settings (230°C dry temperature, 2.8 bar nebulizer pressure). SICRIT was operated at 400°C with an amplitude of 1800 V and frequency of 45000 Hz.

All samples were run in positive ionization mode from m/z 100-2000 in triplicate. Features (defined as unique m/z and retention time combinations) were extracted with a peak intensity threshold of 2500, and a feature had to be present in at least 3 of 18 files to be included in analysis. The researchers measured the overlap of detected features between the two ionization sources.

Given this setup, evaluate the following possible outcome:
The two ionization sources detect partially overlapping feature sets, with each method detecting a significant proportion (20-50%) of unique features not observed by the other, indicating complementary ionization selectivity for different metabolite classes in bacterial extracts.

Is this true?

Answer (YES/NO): NO